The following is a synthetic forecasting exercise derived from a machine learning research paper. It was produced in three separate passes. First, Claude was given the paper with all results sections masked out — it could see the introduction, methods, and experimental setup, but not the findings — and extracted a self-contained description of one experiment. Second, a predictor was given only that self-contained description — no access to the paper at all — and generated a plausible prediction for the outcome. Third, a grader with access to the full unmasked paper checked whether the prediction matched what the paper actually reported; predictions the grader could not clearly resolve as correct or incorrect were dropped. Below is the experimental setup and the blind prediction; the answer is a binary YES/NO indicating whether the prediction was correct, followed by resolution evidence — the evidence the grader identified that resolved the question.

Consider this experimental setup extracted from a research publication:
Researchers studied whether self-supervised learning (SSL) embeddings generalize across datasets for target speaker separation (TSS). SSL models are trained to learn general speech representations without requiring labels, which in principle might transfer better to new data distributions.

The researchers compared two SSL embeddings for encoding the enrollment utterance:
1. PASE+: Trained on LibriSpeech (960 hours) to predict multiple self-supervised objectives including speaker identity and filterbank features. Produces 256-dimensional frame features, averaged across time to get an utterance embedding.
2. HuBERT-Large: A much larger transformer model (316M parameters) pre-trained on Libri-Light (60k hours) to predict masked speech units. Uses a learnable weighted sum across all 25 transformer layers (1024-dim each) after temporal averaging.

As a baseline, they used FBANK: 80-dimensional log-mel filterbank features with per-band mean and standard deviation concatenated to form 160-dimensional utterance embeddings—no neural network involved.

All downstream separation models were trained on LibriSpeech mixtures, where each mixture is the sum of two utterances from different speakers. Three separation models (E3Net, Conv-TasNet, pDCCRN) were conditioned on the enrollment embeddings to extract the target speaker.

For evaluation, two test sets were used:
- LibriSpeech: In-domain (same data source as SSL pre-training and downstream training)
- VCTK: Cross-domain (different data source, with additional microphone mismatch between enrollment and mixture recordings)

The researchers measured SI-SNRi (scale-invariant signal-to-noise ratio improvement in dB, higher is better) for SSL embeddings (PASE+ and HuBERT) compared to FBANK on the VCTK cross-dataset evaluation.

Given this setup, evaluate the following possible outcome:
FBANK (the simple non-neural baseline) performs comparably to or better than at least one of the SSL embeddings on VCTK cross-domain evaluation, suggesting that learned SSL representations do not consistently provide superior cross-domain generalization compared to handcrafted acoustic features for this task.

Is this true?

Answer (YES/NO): YES